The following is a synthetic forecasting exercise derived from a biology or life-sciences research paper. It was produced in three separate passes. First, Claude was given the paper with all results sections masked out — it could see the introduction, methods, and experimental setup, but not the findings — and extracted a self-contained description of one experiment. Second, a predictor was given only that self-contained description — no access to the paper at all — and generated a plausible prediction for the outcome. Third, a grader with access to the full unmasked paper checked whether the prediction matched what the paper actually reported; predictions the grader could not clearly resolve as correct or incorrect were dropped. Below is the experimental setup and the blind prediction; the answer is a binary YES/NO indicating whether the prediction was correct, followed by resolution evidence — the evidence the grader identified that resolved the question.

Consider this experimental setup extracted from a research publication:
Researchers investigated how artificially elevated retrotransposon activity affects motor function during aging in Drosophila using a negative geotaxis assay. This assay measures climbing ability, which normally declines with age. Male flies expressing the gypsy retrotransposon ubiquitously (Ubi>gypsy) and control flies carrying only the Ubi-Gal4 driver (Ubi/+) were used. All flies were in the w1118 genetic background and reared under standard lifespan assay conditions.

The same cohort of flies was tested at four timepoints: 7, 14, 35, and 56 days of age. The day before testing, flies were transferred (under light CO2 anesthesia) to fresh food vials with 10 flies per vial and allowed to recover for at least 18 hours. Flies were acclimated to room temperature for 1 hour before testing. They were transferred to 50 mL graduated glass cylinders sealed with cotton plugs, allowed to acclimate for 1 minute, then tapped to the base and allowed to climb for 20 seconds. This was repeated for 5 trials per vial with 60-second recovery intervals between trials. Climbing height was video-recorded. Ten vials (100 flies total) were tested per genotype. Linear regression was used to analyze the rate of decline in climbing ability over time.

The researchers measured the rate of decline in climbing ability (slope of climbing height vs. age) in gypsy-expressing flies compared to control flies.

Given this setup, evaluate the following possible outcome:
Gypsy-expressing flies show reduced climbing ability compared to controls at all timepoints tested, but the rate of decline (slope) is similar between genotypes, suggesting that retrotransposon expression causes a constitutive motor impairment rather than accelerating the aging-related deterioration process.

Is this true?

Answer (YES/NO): NO